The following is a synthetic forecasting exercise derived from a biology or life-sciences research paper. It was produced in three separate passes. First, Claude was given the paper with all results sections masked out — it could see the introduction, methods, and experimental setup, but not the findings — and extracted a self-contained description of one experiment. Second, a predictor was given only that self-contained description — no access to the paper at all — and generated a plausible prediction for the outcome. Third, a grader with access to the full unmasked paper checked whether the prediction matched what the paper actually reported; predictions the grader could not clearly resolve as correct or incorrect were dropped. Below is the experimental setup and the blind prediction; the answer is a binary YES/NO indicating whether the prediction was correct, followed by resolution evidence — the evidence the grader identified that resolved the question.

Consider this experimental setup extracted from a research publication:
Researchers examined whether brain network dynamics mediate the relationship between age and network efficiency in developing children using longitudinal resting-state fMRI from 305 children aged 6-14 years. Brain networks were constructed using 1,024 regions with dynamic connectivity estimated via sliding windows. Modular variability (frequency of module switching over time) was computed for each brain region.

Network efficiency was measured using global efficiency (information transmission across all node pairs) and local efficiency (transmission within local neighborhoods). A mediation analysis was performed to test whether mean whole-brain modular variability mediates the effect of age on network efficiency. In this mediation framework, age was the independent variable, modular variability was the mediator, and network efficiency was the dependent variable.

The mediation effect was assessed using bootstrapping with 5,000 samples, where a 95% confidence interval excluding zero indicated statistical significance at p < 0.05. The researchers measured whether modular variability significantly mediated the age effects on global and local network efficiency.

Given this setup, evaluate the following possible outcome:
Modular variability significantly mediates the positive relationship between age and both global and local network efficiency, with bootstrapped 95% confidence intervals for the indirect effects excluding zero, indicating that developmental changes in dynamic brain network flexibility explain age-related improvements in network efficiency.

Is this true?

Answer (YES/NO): NO